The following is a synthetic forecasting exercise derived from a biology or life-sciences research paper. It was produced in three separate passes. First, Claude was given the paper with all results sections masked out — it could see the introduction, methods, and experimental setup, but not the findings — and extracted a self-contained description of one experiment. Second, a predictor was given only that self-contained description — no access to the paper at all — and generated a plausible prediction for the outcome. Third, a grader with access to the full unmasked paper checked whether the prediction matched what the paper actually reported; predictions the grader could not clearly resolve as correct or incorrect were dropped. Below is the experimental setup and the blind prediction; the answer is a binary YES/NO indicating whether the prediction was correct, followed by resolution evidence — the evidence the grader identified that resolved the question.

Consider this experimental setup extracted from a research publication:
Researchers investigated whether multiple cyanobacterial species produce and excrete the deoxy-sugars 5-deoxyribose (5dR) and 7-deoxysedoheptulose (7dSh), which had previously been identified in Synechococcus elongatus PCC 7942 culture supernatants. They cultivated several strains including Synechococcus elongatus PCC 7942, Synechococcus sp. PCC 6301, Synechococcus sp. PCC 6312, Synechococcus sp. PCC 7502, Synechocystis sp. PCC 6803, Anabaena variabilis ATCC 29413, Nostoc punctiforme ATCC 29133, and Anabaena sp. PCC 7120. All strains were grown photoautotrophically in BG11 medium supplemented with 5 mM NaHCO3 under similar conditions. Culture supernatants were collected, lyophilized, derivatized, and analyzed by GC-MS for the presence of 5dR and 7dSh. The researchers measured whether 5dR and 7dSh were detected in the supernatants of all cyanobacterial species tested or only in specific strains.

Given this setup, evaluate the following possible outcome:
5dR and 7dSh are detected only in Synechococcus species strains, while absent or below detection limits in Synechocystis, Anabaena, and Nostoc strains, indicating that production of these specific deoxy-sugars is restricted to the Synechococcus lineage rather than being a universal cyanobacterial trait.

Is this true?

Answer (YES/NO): YES